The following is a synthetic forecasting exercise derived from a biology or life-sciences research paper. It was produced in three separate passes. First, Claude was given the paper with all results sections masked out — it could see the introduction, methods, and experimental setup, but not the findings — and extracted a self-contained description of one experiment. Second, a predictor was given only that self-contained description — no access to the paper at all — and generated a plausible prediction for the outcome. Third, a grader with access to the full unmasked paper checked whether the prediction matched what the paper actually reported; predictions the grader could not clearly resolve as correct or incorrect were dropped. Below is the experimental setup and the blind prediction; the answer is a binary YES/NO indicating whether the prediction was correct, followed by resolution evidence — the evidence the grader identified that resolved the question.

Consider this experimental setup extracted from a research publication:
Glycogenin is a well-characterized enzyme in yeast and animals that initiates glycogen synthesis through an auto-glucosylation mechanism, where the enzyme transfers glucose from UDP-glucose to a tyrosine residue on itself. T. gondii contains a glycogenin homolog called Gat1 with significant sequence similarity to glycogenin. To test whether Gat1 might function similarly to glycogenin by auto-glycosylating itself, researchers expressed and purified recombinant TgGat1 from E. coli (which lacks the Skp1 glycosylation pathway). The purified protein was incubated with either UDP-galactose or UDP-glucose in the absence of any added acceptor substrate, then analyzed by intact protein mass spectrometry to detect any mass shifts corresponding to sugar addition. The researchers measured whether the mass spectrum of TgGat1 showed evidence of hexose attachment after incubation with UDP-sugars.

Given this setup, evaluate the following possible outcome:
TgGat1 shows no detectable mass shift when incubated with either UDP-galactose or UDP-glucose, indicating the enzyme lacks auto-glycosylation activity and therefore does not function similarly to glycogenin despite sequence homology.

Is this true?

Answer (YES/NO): YES